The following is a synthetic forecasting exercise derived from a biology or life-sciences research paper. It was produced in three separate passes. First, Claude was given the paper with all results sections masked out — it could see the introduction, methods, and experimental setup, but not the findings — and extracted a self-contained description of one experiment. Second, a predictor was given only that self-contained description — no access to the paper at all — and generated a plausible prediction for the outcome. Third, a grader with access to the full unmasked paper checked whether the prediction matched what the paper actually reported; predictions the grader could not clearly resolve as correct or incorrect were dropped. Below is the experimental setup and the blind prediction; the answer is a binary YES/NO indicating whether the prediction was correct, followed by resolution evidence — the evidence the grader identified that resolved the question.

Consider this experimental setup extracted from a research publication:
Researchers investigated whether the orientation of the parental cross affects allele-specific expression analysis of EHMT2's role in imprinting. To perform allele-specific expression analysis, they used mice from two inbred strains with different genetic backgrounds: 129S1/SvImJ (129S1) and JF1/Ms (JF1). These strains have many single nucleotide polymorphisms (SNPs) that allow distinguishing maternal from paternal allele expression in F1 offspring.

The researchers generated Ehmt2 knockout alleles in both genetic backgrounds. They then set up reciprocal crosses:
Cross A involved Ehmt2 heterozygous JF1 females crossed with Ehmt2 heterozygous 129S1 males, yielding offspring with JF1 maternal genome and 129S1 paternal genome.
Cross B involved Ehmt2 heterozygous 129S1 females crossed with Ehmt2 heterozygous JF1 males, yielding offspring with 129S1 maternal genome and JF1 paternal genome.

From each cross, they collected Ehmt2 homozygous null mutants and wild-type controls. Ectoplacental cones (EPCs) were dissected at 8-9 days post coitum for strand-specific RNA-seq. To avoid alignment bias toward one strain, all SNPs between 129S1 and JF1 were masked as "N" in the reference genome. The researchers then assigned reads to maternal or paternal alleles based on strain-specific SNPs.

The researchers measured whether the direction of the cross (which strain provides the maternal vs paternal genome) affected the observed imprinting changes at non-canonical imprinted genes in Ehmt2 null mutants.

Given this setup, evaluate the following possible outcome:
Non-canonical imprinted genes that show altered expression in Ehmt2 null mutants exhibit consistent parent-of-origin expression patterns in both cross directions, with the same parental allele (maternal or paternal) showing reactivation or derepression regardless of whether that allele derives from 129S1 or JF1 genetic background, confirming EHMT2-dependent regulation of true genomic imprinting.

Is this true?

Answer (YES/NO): YES